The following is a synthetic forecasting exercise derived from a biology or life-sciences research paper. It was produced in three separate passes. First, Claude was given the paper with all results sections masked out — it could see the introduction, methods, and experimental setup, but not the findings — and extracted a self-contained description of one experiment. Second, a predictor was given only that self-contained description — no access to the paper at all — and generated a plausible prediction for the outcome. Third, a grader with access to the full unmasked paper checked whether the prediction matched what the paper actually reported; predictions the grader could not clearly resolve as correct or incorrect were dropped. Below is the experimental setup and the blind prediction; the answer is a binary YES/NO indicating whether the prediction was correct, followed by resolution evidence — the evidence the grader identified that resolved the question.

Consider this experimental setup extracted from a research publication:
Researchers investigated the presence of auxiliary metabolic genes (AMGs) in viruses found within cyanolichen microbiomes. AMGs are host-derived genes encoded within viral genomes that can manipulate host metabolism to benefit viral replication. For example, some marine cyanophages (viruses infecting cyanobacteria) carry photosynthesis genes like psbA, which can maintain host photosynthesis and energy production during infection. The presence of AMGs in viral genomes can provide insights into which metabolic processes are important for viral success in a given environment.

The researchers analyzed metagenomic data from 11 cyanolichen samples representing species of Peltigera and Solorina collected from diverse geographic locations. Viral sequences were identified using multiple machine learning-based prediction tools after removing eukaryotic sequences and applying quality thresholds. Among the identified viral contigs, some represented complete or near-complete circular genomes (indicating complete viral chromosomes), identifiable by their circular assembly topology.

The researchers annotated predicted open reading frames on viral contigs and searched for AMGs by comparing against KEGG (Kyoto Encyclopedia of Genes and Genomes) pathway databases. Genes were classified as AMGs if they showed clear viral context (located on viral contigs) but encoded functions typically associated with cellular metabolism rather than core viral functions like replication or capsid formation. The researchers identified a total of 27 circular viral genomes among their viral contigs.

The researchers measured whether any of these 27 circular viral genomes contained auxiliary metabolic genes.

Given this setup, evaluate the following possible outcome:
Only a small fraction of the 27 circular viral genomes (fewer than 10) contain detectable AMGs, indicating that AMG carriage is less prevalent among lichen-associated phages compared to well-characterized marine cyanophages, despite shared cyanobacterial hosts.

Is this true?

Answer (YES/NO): YES